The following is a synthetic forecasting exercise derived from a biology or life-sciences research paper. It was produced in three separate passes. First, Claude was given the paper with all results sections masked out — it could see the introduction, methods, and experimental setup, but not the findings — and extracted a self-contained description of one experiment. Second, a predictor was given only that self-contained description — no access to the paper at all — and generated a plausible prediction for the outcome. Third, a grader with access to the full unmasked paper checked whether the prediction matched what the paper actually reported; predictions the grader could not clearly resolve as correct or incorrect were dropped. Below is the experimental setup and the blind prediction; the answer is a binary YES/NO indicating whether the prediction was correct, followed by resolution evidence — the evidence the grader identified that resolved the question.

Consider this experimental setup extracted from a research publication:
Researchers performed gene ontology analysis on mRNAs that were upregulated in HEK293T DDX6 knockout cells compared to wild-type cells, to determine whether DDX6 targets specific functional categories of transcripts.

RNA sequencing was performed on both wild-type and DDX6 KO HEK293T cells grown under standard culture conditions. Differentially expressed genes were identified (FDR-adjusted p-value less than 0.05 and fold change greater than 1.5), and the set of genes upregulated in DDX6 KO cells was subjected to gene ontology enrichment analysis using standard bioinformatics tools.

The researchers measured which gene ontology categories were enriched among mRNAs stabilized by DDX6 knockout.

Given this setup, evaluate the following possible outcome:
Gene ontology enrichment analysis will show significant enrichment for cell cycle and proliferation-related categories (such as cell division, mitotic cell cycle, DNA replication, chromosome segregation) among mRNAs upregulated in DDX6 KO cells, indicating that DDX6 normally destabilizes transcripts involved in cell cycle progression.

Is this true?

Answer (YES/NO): NO